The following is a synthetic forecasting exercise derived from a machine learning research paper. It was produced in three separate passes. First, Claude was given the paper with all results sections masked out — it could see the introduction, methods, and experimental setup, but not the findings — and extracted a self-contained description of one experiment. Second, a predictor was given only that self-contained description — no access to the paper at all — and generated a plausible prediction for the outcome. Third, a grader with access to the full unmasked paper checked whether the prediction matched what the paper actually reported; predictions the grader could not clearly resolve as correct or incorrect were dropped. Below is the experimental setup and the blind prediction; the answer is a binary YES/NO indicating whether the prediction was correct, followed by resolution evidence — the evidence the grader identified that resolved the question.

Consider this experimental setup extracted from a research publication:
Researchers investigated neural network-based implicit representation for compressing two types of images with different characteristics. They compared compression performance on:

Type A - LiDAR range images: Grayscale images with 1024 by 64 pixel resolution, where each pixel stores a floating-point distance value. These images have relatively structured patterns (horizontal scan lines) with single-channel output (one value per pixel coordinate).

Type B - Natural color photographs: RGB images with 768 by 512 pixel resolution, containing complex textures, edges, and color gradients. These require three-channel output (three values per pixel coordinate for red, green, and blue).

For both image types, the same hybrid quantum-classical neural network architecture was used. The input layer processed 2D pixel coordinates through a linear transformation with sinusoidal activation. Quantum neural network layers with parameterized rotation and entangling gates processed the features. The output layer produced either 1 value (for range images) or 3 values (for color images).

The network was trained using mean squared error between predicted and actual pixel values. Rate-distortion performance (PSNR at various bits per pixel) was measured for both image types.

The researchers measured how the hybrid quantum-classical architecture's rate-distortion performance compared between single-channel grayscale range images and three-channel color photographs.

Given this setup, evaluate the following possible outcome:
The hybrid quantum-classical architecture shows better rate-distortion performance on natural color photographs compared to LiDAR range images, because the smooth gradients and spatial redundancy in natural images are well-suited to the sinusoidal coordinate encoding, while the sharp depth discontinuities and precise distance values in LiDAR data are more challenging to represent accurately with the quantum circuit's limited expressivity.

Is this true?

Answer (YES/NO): NO